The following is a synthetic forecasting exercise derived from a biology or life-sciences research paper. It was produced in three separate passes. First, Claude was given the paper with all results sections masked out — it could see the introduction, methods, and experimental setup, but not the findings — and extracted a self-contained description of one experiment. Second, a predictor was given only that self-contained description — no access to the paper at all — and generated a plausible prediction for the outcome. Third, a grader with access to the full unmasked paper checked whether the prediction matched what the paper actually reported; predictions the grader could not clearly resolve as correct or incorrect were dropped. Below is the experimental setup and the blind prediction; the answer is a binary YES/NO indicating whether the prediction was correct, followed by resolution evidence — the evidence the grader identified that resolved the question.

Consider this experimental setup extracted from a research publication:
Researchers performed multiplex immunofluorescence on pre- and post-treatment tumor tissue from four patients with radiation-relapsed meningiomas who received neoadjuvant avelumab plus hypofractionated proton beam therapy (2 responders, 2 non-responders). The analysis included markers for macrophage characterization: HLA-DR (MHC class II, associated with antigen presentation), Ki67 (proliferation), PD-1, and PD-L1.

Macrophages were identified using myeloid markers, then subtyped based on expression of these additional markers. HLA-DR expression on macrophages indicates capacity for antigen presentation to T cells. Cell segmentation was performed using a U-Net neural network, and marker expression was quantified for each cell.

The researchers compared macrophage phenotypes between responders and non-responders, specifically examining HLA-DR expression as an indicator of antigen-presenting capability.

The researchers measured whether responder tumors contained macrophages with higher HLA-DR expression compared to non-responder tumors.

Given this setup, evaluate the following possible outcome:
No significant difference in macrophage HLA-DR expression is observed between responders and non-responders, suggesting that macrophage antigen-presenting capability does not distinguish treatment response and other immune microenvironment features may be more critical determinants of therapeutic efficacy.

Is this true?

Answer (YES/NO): NO